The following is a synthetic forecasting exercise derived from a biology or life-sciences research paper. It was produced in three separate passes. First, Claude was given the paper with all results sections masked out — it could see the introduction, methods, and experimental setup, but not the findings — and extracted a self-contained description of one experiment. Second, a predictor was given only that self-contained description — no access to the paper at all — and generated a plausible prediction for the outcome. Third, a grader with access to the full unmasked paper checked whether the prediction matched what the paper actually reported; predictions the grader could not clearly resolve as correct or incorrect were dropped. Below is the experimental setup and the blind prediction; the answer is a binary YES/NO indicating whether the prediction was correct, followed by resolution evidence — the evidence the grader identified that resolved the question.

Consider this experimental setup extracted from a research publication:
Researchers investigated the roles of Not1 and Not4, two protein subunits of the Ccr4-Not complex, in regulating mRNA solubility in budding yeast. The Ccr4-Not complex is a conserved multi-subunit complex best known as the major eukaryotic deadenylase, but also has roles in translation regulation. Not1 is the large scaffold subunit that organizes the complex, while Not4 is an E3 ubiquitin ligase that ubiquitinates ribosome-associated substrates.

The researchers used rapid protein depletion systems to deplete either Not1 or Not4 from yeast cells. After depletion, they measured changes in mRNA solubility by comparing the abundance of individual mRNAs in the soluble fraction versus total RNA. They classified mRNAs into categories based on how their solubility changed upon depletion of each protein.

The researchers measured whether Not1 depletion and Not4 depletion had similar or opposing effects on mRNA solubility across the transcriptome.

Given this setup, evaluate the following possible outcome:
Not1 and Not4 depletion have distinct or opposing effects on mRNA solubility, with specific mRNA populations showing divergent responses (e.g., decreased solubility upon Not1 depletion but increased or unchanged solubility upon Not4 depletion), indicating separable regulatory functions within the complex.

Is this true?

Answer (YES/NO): YES